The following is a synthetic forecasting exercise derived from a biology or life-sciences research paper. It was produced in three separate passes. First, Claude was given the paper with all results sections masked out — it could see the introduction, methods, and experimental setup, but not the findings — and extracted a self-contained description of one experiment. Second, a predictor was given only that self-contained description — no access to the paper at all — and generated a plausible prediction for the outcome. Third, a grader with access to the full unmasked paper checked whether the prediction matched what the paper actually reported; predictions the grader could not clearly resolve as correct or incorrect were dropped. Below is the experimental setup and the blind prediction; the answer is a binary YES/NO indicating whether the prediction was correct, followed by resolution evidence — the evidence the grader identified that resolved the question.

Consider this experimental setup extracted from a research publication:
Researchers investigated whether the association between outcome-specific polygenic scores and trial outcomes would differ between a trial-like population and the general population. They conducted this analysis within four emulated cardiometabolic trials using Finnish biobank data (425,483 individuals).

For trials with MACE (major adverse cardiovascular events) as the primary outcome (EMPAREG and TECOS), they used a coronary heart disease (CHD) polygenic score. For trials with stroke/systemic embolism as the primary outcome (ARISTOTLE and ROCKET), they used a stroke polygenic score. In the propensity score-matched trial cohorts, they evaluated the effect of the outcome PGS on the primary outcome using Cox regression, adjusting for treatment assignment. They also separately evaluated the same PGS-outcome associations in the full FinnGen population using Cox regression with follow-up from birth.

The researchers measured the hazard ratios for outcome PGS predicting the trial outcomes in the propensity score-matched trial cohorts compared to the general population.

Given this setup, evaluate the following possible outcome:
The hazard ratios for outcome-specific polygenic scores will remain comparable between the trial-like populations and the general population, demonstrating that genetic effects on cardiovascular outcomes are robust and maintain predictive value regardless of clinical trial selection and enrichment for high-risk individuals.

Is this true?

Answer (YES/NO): NO